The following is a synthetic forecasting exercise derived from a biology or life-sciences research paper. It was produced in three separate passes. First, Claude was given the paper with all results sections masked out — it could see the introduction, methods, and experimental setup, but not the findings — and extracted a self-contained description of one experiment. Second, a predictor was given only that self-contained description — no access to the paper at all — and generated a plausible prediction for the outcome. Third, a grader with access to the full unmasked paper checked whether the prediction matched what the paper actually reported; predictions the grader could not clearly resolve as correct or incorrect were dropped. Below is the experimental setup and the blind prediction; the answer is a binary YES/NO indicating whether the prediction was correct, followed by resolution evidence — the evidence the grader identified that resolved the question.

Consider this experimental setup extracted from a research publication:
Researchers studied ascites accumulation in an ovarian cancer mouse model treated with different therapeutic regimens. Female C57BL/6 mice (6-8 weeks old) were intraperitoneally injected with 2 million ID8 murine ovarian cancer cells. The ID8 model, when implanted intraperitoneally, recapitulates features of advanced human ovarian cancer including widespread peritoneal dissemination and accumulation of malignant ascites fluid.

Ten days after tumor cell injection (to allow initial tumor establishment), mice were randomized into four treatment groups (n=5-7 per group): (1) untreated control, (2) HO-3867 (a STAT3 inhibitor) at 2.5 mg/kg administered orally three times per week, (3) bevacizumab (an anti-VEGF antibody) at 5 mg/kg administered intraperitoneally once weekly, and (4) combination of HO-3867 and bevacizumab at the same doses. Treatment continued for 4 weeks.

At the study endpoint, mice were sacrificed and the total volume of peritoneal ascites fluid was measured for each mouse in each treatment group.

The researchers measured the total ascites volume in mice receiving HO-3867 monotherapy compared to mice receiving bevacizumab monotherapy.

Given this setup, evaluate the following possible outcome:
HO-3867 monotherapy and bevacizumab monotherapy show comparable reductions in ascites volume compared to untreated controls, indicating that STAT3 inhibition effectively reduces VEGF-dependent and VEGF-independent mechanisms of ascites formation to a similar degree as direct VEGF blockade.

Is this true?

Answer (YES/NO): NO